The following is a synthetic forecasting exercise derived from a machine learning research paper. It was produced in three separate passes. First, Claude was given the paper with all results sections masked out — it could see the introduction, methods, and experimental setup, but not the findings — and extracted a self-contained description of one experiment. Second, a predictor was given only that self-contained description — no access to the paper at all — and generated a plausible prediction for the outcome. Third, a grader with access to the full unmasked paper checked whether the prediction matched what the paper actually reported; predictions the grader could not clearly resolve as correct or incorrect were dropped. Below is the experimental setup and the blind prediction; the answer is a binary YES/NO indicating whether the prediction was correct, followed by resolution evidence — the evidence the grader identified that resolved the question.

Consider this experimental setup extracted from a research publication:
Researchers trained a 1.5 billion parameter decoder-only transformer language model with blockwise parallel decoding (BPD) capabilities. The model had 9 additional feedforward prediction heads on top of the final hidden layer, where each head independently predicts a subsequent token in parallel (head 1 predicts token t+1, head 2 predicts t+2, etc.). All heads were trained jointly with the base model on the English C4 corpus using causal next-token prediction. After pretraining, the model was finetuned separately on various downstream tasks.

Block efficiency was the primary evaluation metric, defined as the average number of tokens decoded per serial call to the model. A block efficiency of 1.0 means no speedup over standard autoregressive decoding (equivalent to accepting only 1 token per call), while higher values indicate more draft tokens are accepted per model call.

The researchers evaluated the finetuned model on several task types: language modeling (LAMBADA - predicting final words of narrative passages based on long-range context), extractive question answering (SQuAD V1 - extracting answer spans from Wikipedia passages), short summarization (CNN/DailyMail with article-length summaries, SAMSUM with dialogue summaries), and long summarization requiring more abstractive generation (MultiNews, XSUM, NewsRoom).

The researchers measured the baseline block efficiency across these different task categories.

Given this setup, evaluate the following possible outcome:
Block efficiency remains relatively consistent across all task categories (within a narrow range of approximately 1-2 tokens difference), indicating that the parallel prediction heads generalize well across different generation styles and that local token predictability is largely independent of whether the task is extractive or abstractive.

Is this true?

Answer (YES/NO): NO